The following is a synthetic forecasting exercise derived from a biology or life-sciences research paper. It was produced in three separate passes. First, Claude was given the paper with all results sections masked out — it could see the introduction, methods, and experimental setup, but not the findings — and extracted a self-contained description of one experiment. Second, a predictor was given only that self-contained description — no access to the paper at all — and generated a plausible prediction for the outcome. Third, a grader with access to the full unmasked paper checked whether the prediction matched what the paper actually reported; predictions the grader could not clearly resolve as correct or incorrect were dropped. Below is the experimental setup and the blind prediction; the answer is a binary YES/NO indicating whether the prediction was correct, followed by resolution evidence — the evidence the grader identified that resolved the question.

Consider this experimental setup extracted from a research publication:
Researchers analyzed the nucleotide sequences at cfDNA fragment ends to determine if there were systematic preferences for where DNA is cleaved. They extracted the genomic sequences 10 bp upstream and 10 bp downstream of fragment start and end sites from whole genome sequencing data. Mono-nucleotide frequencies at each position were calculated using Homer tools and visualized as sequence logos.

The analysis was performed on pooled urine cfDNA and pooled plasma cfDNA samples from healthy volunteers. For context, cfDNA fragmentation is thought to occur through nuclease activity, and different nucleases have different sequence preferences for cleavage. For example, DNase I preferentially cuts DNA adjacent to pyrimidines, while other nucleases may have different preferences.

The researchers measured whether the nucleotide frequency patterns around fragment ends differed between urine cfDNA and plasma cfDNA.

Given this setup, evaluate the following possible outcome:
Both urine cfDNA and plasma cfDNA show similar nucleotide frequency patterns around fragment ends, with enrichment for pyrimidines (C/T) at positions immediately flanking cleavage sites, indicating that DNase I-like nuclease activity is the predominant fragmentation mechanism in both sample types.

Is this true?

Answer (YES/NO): NO